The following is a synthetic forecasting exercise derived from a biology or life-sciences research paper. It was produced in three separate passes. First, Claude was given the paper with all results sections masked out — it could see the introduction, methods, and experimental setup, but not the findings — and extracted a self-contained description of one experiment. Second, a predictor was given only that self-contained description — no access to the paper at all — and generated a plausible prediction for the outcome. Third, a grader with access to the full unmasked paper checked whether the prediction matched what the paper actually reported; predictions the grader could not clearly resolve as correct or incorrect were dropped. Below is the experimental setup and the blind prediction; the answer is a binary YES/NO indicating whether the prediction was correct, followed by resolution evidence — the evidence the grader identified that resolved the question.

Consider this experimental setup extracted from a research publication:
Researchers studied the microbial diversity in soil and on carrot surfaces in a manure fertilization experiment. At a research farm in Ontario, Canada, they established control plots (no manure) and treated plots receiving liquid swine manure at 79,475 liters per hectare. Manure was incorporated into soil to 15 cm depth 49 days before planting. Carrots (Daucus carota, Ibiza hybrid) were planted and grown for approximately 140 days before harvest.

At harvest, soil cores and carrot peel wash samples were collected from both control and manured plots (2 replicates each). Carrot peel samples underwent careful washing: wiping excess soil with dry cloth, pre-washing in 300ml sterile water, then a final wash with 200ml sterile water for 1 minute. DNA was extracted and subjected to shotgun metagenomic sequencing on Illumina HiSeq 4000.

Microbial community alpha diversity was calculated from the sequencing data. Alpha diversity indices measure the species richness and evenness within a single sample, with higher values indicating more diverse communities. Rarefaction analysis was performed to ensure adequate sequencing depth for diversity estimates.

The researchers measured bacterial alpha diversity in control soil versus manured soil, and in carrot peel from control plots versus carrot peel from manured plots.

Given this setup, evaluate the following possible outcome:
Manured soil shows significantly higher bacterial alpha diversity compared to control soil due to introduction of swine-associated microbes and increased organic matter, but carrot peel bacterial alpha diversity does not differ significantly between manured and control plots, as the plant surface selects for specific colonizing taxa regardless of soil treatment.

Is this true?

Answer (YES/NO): NO